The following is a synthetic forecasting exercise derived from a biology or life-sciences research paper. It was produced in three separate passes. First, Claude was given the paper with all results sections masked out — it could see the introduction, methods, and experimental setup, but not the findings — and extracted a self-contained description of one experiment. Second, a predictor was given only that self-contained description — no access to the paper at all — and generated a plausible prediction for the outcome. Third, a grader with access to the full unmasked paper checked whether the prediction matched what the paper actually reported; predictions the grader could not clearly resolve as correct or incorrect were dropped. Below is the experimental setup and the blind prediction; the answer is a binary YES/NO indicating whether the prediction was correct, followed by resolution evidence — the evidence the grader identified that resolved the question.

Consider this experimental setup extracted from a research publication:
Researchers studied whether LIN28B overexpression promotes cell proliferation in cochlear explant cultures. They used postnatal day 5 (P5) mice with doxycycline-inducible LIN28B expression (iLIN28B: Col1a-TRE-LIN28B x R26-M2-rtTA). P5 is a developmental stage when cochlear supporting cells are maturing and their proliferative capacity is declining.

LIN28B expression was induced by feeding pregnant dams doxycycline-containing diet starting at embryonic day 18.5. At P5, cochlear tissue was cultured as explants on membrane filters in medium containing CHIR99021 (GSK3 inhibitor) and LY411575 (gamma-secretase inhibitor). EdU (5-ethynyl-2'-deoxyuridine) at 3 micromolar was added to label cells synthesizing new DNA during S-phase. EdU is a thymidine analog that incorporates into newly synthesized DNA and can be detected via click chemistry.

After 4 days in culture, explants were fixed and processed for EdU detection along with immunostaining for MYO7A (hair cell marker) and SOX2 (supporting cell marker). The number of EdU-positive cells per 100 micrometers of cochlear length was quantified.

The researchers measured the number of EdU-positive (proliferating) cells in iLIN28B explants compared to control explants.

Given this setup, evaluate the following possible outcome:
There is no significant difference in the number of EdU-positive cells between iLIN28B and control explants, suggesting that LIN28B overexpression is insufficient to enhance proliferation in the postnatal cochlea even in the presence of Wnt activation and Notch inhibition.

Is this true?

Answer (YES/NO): YES